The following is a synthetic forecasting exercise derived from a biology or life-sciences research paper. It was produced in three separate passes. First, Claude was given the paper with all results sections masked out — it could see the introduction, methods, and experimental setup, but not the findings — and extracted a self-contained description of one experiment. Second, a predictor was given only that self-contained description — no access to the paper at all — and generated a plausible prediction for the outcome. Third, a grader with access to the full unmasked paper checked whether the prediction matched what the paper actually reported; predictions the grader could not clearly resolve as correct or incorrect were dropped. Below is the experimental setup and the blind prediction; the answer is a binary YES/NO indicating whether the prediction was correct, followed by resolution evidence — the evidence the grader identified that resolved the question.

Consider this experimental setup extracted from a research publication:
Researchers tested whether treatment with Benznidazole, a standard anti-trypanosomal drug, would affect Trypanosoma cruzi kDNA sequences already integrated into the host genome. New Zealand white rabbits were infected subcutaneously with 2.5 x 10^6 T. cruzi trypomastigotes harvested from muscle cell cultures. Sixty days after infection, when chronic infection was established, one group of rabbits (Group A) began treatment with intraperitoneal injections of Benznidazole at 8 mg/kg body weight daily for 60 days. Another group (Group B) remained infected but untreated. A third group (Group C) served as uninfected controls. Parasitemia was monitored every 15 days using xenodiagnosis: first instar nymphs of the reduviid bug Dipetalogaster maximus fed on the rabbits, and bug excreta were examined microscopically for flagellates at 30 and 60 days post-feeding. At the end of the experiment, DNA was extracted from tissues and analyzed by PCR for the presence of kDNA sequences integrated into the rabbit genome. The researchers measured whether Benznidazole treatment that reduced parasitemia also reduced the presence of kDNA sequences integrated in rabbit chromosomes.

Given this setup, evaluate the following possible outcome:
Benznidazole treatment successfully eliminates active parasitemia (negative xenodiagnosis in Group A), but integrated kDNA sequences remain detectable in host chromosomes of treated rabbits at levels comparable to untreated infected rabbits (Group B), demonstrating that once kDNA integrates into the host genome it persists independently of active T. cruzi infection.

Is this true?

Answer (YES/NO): YES